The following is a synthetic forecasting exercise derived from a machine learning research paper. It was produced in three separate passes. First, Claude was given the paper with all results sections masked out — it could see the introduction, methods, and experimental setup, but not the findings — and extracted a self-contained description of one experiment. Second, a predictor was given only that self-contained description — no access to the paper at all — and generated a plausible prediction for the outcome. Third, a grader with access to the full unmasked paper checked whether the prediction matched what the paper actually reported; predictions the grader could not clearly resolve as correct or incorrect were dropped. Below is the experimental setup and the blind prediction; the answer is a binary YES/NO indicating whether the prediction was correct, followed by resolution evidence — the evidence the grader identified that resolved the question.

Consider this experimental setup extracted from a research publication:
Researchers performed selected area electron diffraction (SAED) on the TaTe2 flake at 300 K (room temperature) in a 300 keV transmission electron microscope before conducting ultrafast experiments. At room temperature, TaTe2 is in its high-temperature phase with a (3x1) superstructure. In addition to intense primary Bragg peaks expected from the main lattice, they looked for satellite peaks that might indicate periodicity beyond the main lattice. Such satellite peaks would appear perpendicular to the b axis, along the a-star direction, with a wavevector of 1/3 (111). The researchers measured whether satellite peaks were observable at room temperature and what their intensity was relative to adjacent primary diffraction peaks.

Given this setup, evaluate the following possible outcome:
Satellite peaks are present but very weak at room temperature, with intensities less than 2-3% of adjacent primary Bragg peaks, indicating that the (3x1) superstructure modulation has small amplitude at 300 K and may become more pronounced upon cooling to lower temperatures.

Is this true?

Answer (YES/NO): NO